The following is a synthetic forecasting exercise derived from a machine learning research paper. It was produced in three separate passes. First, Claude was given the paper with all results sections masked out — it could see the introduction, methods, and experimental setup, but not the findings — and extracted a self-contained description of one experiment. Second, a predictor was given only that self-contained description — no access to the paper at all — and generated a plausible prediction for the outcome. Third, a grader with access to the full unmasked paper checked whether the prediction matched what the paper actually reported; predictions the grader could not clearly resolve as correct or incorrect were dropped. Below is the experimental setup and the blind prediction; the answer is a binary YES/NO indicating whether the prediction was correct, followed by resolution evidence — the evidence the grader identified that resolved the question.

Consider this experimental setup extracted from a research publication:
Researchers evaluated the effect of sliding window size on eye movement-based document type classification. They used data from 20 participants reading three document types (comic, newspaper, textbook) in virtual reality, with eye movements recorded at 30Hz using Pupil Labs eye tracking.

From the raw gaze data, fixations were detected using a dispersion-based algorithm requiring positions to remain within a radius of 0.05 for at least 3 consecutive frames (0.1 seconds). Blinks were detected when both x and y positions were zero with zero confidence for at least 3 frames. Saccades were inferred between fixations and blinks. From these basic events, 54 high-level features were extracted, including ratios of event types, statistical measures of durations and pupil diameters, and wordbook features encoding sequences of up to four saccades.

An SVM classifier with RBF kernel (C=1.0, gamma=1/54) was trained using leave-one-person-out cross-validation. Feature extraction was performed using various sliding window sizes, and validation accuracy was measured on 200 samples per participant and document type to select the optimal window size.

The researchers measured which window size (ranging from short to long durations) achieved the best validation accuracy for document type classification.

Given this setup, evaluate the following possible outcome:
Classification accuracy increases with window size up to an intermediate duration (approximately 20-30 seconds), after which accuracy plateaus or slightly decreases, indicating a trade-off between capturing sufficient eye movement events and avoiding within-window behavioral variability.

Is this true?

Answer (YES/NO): NO